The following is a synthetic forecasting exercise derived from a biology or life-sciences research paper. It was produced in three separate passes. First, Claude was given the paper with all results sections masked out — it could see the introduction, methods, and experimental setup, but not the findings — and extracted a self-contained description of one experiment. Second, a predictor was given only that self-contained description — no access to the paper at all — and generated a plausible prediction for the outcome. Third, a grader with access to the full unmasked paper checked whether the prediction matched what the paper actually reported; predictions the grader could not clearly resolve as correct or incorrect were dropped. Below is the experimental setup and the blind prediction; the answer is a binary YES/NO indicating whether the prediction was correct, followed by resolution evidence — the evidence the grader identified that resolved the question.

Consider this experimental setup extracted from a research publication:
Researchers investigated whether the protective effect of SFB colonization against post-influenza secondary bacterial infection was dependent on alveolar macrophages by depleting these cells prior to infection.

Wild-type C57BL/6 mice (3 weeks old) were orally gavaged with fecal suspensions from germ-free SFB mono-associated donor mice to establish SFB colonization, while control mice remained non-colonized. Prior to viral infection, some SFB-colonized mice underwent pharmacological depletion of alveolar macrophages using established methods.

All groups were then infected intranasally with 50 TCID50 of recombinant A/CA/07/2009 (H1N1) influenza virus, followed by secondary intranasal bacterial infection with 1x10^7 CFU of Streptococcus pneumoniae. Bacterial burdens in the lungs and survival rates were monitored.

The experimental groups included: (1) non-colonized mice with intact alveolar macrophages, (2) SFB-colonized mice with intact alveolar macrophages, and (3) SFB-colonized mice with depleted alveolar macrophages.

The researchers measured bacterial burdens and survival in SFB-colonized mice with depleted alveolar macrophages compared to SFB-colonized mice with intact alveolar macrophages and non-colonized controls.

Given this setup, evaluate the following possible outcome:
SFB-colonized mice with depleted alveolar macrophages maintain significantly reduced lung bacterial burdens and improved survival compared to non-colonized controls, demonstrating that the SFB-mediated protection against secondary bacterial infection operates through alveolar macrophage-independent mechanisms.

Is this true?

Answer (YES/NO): NO